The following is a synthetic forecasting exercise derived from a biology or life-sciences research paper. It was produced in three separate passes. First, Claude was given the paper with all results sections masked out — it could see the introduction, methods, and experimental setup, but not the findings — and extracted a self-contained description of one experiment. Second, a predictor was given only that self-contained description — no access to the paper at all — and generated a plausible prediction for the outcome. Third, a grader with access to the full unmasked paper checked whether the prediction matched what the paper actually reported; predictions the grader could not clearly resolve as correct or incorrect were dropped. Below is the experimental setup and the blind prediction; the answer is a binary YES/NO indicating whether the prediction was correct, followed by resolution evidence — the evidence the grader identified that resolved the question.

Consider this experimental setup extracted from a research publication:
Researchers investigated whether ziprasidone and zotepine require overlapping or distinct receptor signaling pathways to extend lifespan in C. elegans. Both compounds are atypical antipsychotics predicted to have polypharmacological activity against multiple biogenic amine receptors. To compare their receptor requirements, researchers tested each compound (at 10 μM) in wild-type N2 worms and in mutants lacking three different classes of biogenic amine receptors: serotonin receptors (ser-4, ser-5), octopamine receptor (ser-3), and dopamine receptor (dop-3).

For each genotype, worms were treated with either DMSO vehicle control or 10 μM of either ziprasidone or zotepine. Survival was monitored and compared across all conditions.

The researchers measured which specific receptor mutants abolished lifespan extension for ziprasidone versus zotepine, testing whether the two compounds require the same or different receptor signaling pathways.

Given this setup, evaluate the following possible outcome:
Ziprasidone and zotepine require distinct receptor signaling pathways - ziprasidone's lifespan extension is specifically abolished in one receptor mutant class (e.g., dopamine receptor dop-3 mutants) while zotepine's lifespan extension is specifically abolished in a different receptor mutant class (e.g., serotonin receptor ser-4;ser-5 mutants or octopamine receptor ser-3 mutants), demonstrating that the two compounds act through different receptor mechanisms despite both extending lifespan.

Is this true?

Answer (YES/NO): NO